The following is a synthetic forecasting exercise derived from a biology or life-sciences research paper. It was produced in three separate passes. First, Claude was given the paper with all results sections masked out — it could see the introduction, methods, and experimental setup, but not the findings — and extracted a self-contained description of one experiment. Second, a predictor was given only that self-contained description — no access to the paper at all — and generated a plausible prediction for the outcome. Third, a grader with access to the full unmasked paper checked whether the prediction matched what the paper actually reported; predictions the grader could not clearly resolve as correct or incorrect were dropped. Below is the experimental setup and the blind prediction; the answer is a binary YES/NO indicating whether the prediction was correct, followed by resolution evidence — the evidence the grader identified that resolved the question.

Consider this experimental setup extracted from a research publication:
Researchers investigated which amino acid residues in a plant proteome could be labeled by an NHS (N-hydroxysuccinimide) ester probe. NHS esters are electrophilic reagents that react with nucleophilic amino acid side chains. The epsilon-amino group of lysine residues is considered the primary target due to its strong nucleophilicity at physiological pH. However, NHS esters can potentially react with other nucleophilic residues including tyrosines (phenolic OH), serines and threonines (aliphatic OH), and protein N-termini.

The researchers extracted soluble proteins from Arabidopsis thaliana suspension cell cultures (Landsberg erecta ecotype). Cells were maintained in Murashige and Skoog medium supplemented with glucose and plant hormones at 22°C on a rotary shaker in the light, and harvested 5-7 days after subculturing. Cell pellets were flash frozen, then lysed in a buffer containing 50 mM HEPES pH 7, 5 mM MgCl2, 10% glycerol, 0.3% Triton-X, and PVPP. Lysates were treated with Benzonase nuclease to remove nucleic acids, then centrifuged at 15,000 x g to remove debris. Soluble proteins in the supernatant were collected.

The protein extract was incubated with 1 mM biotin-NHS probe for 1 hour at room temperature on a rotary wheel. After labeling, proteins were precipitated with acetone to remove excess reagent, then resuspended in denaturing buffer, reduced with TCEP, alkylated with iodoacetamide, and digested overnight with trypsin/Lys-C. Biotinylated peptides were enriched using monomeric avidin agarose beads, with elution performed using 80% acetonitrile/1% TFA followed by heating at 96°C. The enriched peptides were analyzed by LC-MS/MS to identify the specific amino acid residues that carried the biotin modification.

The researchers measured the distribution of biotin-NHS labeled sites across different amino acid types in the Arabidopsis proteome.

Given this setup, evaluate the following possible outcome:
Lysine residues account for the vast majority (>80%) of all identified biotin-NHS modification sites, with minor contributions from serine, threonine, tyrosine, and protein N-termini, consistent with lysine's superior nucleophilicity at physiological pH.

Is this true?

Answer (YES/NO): YES